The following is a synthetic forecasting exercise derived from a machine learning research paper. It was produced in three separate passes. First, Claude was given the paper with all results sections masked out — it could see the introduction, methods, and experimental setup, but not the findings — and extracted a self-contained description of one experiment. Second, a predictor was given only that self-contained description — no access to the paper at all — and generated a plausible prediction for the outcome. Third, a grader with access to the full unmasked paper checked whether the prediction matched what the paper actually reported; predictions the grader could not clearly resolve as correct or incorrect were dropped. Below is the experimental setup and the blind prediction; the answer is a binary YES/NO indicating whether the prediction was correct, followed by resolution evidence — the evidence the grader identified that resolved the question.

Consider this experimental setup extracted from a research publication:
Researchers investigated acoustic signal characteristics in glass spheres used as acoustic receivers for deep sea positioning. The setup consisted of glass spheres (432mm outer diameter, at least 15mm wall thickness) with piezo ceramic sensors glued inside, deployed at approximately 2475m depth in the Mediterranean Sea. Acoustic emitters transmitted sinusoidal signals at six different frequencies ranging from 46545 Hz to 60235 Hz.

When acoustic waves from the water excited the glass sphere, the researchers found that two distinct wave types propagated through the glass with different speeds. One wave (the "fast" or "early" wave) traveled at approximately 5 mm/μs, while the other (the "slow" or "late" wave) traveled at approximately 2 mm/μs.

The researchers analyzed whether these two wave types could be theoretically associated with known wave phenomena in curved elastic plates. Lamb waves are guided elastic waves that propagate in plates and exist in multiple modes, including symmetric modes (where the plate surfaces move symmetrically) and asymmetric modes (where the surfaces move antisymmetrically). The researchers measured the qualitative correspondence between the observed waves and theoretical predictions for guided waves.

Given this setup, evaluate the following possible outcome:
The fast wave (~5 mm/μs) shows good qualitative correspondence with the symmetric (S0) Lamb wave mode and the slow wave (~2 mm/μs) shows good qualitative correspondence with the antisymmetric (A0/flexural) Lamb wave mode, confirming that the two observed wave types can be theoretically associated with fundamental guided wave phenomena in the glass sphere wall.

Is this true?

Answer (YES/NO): YES